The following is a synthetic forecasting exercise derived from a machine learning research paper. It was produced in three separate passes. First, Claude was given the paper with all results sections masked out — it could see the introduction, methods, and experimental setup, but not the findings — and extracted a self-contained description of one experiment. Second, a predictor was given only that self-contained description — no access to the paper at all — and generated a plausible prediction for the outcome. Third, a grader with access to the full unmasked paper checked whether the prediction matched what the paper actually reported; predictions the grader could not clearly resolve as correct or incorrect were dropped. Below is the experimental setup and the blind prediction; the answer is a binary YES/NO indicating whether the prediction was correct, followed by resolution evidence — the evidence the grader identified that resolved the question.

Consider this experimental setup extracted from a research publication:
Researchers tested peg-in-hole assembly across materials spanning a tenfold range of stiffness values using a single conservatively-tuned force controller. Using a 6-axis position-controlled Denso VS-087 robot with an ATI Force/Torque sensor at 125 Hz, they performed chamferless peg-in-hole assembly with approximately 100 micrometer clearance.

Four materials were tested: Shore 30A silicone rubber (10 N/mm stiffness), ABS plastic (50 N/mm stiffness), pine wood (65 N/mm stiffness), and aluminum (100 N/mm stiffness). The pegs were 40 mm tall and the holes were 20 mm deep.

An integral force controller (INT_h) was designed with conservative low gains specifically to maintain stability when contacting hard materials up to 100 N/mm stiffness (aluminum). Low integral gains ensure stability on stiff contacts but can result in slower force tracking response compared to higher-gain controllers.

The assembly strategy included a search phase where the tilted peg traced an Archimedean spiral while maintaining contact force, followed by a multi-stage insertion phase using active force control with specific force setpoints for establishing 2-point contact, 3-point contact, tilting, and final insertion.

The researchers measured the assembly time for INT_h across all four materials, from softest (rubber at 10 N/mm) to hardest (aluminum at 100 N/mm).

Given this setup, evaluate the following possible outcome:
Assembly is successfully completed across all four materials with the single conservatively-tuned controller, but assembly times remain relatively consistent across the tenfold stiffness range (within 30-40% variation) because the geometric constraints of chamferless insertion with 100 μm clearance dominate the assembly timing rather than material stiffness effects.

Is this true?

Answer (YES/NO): NO